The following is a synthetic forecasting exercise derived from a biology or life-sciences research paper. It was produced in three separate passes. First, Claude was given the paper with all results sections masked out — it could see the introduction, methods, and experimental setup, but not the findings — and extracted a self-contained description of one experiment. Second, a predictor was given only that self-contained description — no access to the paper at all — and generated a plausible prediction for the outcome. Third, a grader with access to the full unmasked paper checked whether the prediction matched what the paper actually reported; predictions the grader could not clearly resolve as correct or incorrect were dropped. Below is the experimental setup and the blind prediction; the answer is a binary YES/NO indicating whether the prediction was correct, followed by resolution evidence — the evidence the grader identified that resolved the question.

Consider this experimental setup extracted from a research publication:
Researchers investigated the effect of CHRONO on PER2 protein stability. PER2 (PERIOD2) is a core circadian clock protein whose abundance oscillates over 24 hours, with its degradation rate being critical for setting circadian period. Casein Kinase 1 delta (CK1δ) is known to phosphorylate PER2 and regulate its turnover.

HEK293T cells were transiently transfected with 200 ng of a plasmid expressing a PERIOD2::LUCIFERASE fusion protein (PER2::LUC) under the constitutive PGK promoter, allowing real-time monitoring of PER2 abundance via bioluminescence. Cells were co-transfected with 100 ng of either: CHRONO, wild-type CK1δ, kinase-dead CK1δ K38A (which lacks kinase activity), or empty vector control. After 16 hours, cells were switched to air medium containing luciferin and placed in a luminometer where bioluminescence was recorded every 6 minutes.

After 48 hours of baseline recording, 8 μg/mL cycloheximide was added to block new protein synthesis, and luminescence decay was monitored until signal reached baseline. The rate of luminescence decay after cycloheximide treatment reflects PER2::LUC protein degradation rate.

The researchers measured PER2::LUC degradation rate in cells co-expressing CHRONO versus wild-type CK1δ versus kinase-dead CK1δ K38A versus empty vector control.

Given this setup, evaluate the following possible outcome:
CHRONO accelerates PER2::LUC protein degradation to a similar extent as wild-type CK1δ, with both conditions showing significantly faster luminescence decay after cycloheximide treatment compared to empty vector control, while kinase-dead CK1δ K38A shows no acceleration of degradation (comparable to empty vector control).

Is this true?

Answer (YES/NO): YES